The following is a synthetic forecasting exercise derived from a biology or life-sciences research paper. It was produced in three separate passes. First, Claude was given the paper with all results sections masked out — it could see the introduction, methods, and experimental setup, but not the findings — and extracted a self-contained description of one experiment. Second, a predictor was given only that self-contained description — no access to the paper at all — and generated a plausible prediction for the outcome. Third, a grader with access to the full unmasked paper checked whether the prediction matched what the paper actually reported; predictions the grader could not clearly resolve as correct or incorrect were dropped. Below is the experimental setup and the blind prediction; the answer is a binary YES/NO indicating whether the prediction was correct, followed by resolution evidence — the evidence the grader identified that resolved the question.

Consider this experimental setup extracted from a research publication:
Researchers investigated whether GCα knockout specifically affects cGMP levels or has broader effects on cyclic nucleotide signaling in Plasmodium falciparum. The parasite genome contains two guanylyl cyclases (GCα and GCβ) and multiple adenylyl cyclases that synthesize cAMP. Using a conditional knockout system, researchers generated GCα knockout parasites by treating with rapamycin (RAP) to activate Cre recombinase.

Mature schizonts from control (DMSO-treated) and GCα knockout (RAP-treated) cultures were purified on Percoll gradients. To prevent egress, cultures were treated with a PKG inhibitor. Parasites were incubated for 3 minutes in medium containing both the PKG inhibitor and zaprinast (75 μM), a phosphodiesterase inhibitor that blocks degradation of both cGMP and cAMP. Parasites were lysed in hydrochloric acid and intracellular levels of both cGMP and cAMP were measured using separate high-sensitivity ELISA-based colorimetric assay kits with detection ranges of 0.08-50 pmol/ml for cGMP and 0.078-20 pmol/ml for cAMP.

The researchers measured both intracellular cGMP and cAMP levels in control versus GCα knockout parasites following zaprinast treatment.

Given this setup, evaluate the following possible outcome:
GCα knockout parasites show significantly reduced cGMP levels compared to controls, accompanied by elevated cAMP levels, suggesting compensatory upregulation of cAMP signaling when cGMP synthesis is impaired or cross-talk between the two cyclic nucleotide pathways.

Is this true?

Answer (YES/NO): NO